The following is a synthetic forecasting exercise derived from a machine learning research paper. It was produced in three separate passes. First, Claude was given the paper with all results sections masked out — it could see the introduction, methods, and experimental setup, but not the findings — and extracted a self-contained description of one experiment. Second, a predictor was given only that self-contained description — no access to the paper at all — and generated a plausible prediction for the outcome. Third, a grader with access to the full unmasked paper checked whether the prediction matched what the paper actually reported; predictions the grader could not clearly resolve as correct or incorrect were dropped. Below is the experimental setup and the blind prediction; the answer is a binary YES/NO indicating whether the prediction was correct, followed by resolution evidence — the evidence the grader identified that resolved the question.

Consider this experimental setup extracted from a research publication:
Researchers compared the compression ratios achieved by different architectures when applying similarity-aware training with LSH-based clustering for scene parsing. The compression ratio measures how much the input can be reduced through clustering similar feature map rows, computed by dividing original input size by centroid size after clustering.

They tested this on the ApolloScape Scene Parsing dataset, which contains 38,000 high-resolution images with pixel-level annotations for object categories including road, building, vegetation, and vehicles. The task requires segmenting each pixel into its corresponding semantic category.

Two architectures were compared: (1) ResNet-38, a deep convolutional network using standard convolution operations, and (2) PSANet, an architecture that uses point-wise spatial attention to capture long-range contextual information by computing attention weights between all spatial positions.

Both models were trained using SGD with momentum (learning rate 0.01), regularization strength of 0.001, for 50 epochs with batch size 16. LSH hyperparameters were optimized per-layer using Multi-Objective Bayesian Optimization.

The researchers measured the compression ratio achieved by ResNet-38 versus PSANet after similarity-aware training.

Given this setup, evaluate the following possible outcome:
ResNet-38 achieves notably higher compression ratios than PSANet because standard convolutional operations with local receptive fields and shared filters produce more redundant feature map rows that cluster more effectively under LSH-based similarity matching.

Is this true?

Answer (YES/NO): YES